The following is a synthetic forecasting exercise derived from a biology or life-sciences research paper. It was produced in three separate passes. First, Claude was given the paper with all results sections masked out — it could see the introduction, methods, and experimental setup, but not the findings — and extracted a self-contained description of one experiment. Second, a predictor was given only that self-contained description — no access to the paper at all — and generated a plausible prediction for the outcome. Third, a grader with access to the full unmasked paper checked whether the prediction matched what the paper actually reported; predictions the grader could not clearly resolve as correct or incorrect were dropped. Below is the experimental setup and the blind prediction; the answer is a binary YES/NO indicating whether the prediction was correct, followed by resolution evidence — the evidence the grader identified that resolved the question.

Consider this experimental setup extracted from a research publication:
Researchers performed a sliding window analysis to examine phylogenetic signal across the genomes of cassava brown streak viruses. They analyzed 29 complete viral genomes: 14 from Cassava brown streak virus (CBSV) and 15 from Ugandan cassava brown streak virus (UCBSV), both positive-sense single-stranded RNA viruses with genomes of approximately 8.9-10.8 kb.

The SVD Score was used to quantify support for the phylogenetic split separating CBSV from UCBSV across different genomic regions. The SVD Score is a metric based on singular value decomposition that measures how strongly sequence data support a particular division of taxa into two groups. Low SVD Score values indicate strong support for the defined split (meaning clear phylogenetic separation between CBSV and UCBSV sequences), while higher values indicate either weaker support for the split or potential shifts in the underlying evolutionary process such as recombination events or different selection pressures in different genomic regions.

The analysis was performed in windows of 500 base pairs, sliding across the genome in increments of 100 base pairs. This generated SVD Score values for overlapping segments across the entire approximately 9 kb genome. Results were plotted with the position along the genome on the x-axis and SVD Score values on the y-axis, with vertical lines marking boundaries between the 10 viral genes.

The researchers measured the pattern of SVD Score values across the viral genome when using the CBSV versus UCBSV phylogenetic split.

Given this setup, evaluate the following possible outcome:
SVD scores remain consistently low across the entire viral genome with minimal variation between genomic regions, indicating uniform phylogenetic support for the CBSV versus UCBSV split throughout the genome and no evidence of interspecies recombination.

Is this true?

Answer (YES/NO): NO